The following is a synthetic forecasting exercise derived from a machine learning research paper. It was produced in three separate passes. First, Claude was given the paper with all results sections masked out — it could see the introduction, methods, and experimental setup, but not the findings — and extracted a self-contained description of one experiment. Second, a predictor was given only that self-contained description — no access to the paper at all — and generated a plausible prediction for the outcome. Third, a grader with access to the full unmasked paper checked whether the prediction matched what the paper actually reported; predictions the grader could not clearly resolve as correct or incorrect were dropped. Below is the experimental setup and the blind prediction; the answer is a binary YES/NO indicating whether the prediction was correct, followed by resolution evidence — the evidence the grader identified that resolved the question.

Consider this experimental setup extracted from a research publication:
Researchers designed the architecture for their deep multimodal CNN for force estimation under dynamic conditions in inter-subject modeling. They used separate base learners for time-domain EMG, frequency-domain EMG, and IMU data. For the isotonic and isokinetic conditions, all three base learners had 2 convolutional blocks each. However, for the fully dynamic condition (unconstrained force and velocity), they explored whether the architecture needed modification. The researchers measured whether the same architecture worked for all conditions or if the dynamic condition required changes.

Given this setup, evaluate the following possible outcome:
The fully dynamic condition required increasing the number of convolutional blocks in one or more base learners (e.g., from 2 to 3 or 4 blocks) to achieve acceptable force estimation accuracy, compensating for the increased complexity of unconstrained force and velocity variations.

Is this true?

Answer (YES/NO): YES